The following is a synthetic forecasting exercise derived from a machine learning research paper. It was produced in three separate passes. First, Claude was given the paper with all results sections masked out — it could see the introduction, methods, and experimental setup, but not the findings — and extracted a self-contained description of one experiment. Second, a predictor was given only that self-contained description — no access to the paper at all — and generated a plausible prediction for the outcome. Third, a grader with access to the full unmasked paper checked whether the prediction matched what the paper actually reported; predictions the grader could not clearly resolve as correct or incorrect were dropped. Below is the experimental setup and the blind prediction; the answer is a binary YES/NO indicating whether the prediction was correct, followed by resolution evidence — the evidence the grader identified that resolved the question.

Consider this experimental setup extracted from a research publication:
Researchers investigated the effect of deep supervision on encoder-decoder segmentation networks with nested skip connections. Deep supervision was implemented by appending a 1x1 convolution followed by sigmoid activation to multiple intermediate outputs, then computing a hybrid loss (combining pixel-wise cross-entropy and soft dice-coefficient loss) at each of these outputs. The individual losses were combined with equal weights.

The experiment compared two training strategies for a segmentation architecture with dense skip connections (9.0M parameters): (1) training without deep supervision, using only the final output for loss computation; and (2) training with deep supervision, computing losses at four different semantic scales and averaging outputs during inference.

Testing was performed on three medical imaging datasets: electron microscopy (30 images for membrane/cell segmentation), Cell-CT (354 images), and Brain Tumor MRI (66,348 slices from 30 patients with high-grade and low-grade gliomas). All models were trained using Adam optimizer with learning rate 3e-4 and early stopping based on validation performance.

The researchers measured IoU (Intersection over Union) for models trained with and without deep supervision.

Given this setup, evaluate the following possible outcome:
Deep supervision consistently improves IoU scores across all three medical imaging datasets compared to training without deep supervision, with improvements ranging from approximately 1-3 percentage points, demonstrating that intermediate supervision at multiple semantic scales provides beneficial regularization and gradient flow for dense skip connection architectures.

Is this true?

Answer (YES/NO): NO